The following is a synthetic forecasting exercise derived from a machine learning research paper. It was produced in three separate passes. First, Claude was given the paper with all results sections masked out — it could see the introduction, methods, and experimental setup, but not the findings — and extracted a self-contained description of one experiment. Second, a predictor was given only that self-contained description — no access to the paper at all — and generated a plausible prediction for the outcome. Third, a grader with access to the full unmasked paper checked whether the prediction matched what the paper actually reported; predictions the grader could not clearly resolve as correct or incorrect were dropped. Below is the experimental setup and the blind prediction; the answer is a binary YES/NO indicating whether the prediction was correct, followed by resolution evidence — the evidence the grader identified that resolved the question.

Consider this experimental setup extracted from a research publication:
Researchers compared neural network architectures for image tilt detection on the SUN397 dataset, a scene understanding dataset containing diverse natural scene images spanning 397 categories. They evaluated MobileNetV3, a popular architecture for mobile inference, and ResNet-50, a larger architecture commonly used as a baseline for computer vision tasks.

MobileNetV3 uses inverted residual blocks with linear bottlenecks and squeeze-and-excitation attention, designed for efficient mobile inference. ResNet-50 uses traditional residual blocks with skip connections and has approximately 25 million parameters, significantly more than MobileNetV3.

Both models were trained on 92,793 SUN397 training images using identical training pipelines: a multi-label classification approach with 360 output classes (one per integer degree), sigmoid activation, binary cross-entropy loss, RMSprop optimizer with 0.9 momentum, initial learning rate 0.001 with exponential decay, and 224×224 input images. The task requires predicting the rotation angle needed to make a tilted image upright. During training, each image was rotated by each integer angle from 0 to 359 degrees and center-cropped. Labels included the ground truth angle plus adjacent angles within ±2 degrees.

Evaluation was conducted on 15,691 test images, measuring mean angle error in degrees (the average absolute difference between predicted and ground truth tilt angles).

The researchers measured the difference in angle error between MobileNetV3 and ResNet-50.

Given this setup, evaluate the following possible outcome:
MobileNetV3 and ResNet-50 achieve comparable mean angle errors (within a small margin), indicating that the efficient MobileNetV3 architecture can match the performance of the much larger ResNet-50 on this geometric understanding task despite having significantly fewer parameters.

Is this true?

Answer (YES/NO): NO